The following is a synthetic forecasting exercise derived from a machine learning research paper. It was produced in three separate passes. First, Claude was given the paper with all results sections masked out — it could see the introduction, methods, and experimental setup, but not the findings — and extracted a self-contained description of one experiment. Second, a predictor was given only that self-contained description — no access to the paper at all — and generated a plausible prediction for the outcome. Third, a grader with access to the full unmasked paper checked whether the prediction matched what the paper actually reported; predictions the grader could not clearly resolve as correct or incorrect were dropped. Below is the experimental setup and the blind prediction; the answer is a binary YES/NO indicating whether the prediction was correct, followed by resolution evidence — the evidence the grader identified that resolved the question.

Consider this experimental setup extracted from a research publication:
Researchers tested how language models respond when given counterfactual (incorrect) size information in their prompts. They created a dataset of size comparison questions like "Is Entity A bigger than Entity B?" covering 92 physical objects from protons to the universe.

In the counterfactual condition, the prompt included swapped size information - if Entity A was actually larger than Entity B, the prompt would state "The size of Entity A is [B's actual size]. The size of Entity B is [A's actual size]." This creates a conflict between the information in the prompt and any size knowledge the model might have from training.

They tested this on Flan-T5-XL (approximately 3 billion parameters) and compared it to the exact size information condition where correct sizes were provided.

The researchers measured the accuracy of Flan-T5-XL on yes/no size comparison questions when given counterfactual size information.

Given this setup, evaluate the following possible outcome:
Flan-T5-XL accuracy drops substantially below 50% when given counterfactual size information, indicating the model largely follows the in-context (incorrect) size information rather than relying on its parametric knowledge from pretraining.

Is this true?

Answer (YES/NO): YES